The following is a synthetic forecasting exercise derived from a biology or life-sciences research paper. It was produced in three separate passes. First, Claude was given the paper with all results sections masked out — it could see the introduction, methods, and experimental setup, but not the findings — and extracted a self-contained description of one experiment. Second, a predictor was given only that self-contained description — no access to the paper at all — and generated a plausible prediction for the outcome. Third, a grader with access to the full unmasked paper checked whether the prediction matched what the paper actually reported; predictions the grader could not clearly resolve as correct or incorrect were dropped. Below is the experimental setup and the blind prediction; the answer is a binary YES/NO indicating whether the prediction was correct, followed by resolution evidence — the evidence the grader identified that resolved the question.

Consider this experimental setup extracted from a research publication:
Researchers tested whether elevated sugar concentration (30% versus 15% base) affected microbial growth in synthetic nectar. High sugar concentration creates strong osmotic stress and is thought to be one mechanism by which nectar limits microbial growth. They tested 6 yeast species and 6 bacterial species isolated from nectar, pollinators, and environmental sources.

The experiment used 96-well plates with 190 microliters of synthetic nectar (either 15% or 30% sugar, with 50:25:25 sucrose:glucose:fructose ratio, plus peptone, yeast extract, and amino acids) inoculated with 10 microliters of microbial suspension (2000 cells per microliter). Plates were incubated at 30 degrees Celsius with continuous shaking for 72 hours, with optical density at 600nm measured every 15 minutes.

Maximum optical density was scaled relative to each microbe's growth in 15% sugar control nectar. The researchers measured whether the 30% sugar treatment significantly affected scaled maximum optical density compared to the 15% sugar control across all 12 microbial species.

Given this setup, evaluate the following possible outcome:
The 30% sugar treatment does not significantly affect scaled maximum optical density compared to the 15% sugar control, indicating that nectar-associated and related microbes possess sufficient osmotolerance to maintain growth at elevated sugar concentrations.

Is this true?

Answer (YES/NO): YES